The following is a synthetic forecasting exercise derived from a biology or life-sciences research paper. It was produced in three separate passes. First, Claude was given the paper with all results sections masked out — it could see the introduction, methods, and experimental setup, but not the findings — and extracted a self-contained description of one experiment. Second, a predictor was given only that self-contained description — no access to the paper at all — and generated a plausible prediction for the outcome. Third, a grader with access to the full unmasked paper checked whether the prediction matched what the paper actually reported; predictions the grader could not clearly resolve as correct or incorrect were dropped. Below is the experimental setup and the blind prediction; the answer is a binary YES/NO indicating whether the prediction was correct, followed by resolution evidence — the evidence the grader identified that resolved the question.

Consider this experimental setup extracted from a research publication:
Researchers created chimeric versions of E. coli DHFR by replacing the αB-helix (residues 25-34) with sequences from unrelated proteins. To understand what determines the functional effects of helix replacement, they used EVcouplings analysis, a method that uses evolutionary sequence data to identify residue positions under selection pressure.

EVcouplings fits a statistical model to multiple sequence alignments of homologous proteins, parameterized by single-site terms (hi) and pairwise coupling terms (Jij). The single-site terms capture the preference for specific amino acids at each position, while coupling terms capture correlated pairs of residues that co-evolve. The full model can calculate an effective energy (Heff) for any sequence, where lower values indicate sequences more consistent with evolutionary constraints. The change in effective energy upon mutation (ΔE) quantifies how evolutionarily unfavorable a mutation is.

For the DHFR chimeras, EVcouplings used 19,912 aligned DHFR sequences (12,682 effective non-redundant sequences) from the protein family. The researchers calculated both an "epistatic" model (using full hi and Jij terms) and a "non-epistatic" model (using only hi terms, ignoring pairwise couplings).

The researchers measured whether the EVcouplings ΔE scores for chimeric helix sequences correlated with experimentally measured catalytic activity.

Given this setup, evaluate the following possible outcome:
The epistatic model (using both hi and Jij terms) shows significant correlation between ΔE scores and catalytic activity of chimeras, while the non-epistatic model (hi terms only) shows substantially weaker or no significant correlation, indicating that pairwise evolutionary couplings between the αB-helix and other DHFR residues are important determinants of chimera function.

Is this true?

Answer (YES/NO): NO